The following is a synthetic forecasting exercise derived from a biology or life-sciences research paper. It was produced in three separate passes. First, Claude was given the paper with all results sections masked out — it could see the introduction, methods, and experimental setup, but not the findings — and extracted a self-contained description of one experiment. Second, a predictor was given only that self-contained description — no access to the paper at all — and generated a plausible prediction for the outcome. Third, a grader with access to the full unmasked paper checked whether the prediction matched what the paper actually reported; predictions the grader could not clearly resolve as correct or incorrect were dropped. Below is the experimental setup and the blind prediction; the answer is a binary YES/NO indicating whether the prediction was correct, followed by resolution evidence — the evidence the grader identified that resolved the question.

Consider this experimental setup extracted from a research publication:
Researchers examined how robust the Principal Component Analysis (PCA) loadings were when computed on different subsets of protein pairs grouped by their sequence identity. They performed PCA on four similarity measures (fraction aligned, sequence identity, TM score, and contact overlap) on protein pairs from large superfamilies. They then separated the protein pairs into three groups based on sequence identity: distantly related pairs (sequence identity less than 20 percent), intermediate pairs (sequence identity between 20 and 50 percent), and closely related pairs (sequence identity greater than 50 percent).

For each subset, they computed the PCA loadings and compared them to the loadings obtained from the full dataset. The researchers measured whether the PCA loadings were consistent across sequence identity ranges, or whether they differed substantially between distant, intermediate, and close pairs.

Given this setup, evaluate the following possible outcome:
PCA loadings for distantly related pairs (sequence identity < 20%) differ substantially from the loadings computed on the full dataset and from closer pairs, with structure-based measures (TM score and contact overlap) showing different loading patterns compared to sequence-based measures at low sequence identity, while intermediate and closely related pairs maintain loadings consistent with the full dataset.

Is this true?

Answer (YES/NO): NO